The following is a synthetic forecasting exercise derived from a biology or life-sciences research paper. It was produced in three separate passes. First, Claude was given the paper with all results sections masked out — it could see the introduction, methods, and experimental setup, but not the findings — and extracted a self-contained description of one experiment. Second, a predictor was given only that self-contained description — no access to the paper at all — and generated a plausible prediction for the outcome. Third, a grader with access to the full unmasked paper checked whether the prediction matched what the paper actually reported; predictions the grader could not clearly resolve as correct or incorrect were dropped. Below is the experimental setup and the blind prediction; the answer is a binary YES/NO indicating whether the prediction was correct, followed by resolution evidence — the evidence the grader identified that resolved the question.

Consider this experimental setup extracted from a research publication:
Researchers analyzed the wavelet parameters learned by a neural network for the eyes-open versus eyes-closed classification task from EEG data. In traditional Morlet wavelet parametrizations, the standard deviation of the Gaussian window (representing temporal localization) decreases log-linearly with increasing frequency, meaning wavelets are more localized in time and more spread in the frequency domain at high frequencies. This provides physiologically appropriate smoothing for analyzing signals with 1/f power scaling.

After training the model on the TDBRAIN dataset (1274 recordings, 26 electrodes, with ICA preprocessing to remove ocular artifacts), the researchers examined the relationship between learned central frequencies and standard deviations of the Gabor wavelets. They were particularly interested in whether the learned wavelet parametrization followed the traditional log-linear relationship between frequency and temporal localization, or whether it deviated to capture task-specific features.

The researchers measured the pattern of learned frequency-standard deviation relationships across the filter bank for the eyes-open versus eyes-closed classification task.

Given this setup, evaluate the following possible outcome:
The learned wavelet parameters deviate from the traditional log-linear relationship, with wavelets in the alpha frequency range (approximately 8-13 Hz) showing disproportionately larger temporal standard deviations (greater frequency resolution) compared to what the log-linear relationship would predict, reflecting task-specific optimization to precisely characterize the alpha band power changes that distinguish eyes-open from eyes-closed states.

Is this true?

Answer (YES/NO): YES